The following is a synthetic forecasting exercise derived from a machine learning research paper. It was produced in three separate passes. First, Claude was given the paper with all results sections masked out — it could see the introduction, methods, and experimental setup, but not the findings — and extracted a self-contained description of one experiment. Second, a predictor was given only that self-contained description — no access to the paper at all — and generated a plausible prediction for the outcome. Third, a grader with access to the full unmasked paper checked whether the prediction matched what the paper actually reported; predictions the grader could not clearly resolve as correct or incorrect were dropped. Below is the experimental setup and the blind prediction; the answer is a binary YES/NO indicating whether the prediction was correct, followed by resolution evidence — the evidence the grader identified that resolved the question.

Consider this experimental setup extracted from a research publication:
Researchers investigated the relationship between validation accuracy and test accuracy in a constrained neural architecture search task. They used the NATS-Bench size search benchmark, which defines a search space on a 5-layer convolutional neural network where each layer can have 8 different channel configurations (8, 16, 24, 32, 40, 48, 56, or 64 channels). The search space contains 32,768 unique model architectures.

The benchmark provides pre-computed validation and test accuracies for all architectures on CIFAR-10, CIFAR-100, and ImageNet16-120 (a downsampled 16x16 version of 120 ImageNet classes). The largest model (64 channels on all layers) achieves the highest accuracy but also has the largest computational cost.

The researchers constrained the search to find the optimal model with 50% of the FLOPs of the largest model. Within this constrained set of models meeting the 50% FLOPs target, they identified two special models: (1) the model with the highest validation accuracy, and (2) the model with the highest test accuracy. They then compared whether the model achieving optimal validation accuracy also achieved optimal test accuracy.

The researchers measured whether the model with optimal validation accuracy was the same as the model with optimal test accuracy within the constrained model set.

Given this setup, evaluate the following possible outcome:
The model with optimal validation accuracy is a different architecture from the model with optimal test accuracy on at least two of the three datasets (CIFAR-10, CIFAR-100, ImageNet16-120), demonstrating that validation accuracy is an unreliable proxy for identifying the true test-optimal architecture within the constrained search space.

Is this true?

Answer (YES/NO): YES